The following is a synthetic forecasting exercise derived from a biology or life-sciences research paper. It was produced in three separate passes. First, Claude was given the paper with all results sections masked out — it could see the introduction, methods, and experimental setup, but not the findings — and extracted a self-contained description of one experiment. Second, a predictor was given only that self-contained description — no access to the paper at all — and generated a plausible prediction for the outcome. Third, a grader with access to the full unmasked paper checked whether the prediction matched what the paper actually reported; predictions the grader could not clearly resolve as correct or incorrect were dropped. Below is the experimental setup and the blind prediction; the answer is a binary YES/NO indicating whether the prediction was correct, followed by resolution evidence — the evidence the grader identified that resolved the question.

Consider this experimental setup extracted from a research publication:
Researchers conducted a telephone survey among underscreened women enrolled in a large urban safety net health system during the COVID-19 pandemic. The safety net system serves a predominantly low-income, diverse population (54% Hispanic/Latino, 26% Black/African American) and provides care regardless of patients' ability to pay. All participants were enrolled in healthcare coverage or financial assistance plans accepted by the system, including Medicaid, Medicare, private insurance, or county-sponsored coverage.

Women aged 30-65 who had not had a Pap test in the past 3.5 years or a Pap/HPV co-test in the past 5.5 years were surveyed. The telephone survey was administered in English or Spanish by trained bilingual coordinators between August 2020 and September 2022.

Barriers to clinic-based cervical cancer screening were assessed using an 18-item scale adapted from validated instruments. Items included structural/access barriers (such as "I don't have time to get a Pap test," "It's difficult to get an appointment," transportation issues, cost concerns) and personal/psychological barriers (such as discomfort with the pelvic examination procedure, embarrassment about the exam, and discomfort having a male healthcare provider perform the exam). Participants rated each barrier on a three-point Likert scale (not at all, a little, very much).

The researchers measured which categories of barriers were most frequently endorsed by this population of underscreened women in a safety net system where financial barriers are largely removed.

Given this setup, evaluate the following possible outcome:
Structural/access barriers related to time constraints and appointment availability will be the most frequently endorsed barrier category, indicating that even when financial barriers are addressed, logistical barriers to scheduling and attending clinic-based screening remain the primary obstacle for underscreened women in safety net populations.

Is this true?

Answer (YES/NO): NO